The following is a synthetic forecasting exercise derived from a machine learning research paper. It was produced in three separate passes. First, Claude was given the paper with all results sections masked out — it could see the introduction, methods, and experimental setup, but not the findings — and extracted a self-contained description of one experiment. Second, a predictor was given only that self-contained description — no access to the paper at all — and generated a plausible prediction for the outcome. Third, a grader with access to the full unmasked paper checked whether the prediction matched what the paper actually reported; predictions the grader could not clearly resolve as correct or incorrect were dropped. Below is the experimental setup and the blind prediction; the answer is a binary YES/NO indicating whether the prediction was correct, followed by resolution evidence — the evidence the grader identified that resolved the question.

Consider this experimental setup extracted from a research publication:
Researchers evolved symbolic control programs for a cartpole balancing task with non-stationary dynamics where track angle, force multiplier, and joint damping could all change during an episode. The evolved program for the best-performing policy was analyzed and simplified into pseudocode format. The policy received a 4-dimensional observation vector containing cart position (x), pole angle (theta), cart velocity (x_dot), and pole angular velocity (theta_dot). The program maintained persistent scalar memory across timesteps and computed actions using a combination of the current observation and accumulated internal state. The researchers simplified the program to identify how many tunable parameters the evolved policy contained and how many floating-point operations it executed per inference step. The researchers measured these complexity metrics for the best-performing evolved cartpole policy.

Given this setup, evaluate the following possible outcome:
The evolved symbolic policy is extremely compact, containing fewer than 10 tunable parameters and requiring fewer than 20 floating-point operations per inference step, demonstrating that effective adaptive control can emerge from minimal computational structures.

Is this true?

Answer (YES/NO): NO